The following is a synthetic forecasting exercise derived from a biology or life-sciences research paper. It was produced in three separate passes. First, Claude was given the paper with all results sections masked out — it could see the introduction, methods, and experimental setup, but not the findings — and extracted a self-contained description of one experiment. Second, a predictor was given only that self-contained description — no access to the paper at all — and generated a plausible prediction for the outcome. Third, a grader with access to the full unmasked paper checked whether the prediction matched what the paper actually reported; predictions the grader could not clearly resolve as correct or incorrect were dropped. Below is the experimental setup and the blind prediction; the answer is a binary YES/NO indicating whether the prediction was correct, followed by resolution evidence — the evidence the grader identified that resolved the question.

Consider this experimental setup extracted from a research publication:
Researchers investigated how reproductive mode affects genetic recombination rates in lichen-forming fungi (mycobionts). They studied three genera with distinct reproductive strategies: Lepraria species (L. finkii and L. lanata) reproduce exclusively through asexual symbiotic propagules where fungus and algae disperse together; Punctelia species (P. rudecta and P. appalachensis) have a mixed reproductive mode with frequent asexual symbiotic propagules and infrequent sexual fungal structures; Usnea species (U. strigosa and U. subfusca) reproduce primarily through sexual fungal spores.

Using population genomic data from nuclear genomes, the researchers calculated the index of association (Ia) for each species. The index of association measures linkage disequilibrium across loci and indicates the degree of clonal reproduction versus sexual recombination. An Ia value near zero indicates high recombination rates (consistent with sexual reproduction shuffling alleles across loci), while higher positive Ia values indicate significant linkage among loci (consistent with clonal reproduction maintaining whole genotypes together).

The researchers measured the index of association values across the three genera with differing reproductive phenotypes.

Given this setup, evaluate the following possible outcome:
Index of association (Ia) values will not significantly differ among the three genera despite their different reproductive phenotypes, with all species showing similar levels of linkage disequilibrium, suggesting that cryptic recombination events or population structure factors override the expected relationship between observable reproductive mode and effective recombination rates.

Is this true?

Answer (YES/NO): NO